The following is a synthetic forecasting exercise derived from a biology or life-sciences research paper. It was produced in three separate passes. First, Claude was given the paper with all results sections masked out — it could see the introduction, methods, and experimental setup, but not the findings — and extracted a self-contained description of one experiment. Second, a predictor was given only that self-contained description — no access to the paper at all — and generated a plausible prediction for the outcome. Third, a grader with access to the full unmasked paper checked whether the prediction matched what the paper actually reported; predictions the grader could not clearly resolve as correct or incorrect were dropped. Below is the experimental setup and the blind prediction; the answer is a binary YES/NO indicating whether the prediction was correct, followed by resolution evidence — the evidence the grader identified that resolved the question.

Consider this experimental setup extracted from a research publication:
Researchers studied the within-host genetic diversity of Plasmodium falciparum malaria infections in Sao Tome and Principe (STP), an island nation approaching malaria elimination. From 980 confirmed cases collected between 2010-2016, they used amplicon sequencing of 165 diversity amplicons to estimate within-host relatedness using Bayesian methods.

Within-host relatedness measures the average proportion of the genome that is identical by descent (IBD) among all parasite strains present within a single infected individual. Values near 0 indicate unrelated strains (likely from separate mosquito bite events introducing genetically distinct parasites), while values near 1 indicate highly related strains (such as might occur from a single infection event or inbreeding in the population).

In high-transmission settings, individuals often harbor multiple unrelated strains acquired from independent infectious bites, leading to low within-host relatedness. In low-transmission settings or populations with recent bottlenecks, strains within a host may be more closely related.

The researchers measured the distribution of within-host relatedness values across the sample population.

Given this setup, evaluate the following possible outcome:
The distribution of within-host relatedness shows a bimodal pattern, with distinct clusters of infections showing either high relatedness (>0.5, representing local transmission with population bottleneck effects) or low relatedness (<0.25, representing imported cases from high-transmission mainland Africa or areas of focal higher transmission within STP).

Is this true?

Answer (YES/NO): NO